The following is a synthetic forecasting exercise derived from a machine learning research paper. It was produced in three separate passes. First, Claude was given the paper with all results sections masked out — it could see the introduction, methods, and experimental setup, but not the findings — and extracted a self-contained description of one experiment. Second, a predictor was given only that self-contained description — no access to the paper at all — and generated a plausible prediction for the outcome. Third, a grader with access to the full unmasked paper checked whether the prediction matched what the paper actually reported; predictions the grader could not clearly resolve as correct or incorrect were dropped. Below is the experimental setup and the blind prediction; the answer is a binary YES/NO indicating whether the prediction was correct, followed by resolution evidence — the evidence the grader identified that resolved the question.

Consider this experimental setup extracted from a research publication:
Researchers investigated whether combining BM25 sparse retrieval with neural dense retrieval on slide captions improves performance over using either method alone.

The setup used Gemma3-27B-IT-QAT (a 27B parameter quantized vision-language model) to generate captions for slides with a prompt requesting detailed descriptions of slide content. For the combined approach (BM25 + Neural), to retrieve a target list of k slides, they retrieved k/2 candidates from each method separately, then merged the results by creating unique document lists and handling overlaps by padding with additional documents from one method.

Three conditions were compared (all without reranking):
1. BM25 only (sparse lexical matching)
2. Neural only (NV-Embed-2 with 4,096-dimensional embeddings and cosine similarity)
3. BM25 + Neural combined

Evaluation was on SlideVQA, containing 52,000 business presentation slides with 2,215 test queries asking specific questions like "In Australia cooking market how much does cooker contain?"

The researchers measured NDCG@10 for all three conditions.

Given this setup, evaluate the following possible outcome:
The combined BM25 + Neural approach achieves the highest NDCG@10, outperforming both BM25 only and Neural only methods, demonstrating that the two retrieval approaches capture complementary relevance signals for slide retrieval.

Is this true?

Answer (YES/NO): NO